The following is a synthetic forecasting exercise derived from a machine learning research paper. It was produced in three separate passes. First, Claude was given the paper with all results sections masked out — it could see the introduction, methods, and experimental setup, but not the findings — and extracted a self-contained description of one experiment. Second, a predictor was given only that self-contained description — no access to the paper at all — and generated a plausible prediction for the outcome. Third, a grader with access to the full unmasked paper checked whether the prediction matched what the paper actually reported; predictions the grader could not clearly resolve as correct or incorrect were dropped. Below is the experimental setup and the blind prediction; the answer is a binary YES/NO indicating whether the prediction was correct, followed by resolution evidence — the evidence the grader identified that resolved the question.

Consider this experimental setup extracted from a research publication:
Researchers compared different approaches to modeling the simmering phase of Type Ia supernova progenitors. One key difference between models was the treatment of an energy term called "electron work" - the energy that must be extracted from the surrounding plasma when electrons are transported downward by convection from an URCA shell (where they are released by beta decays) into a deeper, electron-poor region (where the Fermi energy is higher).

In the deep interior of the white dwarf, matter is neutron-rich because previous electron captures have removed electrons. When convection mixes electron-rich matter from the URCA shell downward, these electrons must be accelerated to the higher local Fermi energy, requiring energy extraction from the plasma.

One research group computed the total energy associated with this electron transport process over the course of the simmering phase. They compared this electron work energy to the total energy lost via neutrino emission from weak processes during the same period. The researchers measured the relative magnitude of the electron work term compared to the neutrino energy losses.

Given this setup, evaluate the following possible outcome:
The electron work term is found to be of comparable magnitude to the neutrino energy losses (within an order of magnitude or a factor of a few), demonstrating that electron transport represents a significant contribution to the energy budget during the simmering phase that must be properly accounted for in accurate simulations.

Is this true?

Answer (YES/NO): YES